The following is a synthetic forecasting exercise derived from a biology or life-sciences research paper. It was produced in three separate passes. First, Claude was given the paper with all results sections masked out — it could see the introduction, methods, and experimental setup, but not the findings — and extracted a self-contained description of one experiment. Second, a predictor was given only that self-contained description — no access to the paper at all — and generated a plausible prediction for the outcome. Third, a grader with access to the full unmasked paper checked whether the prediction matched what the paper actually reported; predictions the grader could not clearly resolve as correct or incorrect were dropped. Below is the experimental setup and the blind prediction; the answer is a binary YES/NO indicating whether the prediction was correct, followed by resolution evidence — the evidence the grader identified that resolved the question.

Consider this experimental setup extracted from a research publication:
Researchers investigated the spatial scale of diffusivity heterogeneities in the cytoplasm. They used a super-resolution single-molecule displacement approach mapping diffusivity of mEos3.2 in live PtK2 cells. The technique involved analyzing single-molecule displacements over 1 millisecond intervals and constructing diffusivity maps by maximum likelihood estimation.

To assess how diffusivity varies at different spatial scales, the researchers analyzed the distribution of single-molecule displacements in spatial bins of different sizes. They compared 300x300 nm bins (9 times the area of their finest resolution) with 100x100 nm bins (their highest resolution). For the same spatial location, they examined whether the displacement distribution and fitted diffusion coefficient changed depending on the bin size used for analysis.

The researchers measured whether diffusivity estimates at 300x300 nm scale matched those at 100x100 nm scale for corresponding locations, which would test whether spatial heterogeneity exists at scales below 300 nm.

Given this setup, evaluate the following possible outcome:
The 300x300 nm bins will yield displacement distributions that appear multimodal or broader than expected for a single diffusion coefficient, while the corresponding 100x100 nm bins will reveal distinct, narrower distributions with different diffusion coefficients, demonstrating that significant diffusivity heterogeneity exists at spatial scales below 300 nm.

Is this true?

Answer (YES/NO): NO